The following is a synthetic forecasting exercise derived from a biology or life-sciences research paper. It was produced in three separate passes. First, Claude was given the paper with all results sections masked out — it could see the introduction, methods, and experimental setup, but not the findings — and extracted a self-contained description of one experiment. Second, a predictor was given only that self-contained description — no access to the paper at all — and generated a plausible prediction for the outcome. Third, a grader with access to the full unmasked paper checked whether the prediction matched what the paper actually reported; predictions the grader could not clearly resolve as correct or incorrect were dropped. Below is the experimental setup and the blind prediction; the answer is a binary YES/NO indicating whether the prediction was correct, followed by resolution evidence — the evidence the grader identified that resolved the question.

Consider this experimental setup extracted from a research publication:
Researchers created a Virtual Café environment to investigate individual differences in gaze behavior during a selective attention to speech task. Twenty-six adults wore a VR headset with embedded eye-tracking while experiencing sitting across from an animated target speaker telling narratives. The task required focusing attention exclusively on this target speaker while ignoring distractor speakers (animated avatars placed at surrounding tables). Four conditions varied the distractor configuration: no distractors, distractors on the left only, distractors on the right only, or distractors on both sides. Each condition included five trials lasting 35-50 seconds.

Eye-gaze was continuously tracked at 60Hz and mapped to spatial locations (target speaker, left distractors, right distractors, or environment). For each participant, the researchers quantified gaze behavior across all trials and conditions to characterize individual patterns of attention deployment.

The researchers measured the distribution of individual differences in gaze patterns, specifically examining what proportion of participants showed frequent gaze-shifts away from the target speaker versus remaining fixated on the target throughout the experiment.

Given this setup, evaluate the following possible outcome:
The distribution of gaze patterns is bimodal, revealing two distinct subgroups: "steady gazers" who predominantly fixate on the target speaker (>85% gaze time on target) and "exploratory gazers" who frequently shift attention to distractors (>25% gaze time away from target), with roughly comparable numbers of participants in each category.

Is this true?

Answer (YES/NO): NO